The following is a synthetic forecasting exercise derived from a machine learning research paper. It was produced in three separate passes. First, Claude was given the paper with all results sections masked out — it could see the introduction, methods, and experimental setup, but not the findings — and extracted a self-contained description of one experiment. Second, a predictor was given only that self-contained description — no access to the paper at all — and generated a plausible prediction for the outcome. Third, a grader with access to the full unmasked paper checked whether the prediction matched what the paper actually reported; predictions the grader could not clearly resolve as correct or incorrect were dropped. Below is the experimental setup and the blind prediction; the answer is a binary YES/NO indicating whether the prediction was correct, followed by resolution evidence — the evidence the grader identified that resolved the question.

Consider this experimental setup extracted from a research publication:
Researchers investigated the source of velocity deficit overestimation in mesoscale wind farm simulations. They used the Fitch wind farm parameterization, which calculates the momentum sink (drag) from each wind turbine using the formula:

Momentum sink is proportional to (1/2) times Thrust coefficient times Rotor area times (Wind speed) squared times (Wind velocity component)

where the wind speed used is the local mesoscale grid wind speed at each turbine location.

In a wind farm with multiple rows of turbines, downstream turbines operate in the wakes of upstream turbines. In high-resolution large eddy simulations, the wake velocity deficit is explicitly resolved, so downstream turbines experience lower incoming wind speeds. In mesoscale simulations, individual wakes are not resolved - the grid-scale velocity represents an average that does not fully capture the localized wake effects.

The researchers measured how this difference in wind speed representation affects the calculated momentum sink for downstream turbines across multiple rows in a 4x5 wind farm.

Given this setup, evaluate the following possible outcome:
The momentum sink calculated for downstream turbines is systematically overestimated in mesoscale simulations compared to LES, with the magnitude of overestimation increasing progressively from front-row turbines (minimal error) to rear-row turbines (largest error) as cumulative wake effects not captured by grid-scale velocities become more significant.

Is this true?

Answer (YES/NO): NO